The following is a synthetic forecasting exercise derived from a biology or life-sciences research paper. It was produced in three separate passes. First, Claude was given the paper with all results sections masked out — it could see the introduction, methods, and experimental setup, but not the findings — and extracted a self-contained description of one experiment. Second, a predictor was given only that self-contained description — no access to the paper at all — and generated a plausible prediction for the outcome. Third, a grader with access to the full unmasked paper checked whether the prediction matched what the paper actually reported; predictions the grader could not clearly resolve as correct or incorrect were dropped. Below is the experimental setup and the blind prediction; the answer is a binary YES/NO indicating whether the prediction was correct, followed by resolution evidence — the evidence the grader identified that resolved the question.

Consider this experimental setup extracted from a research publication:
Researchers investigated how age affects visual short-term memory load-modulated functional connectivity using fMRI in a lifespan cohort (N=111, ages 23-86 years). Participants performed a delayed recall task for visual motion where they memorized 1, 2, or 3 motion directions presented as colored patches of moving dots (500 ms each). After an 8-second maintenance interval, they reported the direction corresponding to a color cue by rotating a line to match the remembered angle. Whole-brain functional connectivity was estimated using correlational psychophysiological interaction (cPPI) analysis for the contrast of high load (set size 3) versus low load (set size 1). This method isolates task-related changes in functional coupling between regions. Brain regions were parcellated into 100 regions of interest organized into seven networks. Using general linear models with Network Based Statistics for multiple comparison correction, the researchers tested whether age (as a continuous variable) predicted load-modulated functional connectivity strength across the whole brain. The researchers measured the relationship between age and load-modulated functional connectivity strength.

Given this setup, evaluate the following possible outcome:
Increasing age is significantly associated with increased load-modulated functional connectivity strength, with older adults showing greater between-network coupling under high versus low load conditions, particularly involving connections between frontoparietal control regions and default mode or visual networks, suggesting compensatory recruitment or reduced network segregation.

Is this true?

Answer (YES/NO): NO